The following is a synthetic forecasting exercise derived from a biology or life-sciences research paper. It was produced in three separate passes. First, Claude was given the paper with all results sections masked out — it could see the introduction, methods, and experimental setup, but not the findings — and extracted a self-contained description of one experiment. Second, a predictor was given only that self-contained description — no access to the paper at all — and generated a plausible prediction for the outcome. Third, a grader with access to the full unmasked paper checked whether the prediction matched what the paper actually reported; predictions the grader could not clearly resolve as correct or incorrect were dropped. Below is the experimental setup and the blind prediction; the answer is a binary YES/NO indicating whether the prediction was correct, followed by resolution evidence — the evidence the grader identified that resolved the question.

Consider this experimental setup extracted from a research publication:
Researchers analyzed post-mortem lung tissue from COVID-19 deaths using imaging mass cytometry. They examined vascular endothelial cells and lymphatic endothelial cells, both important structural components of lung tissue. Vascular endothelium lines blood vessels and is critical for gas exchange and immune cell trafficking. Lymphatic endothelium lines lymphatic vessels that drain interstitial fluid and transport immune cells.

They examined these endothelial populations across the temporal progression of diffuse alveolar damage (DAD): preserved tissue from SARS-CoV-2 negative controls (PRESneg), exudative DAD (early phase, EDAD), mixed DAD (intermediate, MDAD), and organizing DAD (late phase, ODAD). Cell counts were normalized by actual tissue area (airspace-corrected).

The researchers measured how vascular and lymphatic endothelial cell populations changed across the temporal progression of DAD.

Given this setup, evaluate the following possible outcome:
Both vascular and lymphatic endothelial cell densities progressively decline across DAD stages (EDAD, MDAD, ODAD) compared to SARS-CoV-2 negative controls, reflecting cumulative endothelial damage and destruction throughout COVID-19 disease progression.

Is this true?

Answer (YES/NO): YES